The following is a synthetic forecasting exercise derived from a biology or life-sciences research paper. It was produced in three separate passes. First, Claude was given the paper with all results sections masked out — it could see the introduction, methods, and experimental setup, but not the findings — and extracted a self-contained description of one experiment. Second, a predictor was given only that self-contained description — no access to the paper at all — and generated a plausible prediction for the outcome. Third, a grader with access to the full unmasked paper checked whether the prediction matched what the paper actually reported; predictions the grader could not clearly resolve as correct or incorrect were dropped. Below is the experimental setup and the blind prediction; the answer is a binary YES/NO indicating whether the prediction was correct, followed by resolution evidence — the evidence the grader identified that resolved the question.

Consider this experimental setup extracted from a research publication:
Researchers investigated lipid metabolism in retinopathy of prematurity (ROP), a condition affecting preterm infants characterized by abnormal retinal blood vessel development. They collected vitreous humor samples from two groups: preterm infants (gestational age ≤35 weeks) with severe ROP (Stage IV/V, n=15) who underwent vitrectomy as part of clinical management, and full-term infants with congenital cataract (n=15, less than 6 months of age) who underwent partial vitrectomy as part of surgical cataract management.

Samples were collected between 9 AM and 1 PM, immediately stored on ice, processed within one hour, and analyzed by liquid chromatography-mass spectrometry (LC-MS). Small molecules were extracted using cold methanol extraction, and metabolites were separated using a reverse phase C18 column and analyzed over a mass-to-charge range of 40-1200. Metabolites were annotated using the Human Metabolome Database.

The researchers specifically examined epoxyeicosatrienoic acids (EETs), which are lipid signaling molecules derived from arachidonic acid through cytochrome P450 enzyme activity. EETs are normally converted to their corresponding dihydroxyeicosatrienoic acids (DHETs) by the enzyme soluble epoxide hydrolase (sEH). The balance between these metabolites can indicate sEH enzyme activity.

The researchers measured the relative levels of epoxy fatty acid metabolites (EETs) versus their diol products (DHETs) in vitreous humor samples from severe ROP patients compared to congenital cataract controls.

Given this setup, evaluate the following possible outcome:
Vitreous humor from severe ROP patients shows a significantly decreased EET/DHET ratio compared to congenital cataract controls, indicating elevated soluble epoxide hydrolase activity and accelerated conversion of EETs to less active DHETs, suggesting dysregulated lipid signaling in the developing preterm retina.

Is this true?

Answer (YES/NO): NO